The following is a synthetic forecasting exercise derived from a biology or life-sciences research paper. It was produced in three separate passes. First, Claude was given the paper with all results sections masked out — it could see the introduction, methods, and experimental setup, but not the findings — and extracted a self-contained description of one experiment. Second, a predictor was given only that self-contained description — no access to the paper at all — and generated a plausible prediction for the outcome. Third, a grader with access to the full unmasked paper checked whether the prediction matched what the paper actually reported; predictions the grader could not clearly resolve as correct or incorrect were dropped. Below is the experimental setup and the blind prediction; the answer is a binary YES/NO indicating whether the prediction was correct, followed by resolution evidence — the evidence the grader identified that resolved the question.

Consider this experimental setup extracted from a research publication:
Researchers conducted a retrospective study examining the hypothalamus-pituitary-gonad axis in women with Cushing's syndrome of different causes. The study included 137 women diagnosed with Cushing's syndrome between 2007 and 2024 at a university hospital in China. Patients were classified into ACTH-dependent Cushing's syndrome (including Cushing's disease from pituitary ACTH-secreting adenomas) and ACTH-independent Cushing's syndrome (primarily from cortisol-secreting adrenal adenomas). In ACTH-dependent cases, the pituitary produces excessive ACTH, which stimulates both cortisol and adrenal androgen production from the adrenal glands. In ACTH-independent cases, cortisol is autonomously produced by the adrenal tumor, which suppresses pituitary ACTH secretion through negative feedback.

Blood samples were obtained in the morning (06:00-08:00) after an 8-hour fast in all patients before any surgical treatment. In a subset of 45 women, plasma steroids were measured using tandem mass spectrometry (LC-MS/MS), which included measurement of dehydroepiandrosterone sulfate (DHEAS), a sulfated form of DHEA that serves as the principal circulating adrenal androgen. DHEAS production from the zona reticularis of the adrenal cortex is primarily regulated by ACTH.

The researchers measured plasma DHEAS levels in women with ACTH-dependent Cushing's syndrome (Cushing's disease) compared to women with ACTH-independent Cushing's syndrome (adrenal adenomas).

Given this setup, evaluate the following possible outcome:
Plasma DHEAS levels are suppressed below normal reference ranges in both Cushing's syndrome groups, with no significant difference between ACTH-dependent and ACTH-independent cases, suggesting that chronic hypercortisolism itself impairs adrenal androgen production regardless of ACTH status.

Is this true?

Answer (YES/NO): NO